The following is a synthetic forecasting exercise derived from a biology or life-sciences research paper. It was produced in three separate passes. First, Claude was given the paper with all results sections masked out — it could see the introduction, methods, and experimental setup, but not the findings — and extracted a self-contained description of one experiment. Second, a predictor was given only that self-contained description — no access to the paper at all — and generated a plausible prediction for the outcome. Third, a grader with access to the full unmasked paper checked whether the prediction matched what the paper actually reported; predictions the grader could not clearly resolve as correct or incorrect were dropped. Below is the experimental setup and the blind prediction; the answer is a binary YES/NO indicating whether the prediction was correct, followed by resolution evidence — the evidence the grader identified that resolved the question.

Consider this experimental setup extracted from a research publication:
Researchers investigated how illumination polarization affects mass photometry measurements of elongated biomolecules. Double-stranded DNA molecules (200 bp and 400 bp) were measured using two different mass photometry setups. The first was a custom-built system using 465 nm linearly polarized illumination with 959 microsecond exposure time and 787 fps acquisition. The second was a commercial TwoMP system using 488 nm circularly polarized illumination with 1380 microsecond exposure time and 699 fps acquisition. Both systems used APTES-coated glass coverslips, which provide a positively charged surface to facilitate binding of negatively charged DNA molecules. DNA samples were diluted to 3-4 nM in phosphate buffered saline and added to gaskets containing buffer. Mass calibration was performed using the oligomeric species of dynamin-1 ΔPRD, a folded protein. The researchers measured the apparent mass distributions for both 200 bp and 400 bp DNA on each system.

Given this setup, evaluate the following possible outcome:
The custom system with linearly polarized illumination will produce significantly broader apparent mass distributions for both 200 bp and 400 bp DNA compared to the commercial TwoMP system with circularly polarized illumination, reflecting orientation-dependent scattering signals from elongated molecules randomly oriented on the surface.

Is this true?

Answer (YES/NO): YES